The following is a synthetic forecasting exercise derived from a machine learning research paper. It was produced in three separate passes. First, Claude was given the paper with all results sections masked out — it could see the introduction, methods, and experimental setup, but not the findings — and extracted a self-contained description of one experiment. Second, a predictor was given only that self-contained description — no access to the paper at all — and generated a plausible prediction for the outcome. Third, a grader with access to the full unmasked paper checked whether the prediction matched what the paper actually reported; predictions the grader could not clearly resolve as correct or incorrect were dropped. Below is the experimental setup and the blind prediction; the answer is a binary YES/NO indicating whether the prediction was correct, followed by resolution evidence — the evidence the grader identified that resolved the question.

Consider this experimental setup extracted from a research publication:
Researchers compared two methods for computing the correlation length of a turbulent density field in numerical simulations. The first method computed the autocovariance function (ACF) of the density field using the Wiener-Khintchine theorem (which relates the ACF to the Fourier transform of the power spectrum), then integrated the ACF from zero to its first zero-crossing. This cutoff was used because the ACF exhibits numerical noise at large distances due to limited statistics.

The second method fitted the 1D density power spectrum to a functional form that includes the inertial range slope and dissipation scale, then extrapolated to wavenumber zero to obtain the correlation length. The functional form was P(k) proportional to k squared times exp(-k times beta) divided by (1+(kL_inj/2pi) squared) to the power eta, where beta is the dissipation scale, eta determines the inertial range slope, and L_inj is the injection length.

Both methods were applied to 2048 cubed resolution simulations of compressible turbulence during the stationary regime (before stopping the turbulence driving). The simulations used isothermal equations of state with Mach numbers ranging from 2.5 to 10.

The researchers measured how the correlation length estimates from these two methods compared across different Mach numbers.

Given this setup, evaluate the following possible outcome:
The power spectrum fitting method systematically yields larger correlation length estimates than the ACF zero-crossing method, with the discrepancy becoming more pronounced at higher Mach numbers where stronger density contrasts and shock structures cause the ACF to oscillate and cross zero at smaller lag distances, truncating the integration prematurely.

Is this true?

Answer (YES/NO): NO